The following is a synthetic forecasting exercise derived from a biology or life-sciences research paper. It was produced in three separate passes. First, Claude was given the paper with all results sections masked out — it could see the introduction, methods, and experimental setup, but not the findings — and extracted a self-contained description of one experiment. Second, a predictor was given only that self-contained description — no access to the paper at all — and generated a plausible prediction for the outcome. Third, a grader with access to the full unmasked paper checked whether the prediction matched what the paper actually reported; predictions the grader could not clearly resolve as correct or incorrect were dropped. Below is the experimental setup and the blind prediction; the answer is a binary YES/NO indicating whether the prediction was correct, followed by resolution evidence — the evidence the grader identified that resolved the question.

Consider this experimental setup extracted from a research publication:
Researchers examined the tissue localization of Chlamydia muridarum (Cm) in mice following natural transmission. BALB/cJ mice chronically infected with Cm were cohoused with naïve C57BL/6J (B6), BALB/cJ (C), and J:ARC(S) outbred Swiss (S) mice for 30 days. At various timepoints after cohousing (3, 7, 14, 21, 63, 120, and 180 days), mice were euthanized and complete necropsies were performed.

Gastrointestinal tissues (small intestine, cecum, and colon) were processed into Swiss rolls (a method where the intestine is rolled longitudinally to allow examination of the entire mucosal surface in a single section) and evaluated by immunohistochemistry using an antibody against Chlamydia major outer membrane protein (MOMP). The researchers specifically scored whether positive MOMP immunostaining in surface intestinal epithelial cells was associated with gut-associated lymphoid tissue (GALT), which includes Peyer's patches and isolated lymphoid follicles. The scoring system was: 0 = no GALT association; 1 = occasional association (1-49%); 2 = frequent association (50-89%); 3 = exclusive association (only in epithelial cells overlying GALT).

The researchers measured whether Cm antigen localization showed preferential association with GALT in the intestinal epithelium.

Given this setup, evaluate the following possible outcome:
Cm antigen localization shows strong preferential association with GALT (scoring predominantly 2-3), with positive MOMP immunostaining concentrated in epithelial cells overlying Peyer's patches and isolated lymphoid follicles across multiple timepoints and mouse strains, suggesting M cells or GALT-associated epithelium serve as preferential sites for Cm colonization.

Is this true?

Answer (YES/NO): NO